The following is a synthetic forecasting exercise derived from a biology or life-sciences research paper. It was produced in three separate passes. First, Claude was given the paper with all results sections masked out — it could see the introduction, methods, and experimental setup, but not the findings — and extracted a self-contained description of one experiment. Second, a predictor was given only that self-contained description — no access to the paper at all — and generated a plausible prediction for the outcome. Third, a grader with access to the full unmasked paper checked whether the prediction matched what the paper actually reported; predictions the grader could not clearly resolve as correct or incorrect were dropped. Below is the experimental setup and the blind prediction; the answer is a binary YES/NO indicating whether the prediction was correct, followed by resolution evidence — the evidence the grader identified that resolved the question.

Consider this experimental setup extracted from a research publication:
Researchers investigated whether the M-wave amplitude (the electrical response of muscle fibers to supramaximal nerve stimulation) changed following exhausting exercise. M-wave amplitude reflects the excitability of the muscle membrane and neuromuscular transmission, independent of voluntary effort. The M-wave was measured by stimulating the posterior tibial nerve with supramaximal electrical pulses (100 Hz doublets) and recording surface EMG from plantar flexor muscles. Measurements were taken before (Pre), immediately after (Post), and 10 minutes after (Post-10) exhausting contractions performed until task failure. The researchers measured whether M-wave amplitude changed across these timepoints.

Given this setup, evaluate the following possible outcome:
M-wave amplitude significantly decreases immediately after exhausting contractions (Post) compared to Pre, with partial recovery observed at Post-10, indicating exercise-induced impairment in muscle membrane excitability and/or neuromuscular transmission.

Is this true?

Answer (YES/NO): NO